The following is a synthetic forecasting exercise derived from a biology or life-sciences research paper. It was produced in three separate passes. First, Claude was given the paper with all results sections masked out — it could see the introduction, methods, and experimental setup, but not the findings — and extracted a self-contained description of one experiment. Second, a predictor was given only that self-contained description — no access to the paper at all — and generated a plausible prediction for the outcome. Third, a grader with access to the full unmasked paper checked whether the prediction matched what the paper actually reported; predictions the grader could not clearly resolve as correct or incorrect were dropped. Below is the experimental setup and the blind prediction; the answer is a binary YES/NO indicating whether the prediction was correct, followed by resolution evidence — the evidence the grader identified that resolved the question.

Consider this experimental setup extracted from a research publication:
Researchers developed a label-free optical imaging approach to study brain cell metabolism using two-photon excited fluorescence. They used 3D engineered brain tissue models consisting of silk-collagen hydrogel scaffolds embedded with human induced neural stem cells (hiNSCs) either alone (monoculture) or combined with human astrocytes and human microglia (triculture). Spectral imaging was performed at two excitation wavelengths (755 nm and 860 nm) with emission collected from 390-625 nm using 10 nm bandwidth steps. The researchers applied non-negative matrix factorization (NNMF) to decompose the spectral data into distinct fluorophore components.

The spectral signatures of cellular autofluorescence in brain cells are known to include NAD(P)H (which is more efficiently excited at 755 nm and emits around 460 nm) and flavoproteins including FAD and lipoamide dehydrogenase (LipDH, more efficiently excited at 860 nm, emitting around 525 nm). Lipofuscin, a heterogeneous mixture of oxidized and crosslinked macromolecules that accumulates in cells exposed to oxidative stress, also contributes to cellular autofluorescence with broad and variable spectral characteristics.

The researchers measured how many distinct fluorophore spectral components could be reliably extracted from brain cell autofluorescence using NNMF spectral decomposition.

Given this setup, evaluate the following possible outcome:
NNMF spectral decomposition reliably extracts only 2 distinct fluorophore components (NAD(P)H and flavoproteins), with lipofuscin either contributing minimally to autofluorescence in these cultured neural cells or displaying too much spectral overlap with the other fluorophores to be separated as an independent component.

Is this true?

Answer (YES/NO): NO